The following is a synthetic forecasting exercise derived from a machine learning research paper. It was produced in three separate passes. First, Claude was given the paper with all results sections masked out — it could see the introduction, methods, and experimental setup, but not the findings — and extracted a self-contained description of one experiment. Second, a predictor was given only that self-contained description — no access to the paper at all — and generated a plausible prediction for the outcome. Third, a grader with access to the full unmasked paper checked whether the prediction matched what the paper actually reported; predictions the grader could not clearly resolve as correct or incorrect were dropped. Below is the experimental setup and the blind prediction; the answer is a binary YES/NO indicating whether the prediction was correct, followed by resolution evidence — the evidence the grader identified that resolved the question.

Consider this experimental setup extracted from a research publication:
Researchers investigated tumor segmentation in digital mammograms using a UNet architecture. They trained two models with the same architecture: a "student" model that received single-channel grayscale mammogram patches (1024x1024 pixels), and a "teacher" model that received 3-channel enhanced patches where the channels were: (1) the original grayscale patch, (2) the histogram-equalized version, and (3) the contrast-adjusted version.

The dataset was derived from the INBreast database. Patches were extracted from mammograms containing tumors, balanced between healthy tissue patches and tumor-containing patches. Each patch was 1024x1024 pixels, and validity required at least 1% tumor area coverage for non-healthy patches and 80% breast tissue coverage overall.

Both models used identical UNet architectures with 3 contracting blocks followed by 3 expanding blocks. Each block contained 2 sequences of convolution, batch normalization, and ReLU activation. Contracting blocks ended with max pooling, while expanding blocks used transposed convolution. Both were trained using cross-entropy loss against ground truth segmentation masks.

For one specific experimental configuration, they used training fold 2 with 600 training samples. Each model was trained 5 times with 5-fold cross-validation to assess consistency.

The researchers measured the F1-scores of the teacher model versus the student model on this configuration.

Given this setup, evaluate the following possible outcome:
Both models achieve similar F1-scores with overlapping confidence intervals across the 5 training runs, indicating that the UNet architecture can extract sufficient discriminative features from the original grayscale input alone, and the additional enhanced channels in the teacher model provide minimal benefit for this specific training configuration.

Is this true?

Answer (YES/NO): NO